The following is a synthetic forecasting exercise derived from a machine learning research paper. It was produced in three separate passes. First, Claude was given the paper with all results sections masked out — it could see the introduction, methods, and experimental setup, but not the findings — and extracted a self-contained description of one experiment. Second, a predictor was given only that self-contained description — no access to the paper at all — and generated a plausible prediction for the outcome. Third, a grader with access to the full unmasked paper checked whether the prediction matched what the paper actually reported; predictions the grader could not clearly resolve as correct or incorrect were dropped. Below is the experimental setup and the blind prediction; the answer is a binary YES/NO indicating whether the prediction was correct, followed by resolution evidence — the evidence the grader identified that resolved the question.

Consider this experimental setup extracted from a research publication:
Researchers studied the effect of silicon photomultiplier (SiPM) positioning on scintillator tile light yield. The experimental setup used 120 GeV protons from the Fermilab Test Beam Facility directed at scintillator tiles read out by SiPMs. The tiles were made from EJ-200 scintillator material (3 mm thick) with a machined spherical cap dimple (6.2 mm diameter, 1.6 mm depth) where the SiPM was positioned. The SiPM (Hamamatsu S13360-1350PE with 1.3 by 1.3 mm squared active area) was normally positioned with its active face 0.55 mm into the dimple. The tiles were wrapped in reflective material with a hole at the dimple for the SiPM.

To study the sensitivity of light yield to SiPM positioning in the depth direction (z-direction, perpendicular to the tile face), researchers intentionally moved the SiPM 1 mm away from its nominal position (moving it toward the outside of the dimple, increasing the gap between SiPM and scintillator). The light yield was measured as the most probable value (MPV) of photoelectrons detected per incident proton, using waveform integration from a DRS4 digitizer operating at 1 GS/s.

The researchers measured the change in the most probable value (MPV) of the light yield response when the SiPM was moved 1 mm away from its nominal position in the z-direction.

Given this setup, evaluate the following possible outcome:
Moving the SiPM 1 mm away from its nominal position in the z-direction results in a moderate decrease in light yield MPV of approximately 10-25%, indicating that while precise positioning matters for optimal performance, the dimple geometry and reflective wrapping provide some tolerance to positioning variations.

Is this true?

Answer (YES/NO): NO